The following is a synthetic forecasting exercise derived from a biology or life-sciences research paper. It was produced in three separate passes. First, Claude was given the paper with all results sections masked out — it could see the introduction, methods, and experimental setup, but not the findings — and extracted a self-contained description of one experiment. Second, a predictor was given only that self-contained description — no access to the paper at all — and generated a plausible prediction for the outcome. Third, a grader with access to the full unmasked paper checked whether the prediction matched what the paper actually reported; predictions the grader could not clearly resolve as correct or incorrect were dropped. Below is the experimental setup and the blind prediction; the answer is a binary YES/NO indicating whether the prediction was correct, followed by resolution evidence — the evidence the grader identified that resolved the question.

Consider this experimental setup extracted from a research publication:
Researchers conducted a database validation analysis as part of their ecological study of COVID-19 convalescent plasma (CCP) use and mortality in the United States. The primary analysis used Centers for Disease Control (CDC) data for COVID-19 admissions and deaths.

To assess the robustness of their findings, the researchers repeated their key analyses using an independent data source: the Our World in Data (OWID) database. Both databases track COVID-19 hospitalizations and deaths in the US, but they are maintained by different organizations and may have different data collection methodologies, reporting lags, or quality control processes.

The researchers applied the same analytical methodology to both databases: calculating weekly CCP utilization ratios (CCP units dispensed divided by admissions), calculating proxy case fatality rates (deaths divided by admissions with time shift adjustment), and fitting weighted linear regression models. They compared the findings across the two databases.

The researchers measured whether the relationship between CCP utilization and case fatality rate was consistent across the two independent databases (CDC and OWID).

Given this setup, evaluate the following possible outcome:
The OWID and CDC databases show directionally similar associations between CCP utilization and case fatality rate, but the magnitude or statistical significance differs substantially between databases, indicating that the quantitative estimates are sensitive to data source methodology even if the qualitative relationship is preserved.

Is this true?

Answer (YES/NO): NO